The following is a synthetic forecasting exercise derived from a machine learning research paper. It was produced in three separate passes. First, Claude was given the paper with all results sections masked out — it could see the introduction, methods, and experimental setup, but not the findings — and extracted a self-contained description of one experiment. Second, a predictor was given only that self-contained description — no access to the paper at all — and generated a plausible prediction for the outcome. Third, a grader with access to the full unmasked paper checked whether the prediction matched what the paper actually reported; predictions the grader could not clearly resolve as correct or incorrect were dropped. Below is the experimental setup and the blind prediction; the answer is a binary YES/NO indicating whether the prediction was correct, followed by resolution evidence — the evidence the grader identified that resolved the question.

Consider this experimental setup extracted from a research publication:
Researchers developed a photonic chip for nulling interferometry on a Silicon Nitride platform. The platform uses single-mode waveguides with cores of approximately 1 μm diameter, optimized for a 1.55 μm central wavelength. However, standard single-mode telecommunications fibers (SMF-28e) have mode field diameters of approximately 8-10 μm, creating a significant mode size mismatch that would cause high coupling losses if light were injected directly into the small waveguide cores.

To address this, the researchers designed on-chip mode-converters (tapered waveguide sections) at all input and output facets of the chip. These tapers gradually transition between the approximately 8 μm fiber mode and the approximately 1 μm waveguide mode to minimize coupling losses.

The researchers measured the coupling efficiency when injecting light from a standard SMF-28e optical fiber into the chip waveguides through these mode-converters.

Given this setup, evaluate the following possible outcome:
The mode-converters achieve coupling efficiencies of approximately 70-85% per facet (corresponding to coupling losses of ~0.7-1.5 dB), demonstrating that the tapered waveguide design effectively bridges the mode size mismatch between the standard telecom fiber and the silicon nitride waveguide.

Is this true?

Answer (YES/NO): NO